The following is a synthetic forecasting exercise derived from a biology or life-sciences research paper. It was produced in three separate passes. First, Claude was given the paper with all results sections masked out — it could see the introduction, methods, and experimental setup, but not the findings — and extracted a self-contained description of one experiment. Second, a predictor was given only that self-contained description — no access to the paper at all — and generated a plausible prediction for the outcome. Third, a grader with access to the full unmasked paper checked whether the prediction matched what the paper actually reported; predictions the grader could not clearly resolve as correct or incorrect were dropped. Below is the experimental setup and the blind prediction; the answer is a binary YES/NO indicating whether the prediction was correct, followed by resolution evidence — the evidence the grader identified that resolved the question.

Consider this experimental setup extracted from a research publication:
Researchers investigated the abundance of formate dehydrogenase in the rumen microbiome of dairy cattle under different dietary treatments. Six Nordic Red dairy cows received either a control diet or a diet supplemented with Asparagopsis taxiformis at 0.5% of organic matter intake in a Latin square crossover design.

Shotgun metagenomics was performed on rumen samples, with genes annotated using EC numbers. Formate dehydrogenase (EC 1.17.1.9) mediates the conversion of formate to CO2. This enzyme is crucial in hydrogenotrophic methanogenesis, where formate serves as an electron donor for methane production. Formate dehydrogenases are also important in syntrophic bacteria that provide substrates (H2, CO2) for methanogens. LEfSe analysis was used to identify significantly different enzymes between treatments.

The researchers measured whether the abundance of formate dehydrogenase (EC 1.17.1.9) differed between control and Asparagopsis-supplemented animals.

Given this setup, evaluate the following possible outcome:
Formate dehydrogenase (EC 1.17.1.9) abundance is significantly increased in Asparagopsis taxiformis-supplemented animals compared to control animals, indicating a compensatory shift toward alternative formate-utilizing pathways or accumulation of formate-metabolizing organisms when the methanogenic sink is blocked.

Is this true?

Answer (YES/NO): NO